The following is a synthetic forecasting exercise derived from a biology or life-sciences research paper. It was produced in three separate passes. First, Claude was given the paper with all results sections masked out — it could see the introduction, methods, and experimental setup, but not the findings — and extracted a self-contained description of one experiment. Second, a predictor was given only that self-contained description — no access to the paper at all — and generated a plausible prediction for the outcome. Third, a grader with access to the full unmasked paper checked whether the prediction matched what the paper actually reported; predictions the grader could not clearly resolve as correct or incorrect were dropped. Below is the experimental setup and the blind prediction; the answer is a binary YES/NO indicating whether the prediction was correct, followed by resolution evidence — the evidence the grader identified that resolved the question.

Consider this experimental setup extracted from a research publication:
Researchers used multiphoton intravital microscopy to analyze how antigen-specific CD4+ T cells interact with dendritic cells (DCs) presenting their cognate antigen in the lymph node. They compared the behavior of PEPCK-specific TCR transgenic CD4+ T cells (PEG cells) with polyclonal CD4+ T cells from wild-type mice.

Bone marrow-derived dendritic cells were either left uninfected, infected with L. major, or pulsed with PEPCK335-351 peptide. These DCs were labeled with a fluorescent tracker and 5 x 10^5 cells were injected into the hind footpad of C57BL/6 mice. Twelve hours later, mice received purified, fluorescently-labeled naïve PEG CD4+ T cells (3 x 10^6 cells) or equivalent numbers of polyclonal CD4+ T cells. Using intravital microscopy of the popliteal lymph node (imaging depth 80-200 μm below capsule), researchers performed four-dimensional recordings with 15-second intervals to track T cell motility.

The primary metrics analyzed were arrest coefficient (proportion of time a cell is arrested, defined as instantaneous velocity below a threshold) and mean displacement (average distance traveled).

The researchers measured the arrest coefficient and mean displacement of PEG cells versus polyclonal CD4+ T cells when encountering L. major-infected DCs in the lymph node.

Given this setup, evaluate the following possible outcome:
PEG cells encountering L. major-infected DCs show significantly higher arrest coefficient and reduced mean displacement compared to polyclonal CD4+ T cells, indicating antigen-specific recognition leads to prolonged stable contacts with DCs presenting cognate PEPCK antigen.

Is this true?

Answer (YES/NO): YES